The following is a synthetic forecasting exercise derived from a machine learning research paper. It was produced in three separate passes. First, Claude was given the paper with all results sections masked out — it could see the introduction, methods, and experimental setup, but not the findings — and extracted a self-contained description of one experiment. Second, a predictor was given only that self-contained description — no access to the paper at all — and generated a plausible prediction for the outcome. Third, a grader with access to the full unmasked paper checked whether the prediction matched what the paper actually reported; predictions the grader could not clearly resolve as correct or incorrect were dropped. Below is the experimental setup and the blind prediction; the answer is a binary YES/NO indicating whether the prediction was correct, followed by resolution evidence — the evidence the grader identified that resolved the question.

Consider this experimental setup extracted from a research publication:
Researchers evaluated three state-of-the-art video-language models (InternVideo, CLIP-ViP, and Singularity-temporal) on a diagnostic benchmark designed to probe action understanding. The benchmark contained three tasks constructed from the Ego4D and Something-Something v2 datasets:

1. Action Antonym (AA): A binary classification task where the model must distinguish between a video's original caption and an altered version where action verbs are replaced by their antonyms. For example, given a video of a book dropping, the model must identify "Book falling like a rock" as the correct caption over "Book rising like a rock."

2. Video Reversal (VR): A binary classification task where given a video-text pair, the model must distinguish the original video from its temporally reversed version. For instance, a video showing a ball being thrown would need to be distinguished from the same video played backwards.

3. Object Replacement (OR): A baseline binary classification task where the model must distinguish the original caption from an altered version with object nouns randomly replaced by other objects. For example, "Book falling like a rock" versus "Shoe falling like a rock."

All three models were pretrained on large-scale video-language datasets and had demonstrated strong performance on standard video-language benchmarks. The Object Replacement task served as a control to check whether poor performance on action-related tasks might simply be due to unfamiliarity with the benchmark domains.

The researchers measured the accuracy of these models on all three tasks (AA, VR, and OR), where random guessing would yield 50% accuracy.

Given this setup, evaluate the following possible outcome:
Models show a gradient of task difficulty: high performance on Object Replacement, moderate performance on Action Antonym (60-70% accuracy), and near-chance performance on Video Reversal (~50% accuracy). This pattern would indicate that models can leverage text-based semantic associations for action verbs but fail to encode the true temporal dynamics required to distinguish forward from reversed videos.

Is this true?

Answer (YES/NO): NO